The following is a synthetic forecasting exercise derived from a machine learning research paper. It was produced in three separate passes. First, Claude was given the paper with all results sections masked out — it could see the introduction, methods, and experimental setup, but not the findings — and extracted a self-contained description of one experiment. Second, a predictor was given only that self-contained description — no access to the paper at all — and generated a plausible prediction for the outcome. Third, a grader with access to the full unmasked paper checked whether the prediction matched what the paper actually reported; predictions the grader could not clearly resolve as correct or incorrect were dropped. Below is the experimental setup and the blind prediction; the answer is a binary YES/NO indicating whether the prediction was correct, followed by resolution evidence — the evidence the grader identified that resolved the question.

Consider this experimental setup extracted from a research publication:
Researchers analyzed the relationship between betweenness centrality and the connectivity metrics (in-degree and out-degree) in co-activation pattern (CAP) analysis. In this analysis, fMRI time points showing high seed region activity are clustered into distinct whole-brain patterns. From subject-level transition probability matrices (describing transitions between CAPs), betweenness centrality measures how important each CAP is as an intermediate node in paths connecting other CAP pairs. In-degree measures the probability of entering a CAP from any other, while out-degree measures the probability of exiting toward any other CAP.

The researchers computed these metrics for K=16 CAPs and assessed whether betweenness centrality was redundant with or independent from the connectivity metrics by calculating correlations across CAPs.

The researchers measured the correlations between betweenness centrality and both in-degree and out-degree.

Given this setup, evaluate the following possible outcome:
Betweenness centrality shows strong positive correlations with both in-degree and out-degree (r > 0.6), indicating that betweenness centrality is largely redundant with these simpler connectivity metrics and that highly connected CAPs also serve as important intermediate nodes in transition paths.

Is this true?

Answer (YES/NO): NO